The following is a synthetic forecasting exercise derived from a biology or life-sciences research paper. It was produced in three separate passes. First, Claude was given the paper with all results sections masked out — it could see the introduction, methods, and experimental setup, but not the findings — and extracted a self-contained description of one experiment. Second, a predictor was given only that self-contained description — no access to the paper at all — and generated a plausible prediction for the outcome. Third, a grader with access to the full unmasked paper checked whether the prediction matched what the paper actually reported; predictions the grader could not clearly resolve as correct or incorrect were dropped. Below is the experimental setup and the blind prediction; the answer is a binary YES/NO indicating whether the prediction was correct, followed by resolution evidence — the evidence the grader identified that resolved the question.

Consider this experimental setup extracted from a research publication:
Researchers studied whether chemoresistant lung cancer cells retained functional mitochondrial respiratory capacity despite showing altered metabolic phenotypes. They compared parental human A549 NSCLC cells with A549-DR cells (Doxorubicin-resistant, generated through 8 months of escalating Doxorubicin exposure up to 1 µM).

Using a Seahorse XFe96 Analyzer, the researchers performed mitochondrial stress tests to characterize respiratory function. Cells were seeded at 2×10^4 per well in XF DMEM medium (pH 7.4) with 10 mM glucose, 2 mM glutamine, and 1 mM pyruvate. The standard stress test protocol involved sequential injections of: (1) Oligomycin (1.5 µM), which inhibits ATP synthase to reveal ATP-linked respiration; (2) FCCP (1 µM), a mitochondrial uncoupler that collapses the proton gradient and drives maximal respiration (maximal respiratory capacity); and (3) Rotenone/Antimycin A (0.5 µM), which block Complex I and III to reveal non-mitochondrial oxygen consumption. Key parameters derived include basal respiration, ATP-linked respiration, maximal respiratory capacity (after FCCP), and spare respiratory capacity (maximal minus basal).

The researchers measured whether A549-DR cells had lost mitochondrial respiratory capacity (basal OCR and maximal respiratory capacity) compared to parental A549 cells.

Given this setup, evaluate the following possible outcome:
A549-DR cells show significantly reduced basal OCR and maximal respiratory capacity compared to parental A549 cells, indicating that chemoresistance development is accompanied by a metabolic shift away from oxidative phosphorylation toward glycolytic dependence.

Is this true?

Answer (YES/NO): NO